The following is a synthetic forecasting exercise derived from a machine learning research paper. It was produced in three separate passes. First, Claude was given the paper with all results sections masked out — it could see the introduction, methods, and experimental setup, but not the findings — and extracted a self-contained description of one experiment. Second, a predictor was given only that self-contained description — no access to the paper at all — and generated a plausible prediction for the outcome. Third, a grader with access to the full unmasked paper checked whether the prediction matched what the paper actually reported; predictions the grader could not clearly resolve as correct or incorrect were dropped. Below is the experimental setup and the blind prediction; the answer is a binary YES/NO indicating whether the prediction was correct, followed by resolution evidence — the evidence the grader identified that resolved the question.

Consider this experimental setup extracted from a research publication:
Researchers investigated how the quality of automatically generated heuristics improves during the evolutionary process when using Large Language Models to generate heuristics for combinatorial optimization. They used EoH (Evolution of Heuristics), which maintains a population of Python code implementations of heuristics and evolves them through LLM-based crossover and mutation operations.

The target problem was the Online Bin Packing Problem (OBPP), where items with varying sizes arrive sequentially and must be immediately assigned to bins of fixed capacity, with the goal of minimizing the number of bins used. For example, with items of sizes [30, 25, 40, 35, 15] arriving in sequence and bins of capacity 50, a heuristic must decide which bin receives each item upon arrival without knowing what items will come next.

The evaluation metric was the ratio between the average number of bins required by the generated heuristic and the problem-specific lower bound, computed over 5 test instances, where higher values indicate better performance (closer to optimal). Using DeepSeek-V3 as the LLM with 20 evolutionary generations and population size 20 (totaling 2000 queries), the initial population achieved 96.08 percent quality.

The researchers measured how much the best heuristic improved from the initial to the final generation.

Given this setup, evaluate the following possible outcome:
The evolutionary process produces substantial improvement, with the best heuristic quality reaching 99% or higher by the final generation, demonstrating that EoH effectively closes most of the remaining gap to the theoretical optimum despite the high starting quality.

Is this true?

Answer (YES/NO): NO